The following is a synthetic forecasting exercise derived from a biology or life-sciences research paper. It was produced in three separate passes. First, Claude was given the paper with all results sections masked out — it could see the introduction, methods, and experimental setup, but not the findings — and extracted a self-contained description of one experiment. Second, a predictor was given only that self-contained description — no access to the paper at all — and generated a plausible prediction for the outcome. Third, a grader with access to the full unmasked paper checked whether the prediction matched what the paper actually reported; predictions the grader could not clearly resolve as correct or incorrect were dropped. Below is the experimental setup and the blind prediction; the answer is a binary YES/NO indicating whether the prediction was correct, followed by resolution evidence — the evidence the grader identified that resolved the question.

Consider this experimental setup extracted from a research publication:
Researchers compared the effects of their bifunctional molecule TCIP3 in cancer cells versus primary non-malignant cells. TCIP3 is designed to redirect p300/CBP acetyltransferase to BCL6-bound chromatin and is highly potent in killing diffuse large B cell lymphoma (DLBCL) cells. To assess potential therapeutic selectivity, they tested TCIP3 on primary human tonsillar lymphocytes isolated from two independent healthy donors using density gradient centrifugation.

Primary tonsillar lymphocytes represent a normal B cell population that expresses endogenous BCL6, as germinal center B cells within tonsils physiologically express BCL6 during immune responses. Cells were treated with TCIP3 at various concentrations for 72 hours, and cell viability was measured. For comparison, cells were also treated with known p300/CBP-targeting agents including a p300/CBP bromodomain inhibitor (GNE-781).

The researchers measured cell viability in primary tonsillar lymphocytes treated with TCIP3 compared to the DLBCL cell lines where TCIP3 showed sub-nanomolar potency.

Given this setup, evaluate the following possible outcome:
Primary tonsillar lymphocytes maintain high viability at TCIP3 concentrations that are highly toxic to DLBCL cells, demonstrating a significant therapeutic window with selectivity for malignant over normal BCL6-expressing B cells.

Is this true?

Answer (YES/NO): YES